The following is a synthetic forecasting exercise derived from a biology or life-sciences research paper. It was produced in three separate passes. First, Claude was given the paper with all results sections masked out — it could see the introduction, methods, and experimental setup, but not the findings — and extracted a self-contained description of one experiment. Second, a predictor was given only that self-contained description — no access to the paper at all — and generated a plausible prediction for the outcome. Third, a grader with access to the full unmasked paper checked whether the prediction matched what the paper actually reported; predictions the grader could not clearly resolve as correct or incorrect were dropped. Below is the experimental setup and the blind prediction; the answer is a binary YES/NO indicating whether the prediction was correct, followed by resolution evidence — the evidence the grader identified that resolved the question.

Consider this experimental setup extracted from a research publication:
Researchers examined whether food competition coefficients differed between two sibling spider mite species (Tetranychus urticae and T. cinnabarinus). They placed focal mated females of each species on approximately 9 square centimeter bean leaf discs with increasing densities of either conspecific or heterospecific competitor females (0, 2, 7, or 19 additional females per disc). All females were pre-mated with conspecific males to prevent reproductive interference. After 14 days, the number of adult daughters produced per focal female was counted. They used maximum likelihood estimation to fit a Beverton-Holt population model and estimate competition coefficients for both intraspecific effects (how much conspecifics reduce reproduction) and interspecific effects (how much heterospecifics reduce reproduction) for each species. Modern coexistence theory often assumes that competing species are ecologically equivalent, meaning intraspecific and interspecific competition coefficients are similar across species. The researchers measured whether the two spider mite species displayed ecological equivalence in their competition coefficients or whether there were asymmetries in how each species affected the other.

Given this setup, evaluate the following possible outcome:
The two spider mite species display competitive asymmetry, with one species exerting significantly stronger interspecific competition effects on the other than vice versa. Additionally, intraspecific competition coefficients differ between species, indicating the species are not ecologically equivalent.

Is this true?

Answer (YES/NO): YES